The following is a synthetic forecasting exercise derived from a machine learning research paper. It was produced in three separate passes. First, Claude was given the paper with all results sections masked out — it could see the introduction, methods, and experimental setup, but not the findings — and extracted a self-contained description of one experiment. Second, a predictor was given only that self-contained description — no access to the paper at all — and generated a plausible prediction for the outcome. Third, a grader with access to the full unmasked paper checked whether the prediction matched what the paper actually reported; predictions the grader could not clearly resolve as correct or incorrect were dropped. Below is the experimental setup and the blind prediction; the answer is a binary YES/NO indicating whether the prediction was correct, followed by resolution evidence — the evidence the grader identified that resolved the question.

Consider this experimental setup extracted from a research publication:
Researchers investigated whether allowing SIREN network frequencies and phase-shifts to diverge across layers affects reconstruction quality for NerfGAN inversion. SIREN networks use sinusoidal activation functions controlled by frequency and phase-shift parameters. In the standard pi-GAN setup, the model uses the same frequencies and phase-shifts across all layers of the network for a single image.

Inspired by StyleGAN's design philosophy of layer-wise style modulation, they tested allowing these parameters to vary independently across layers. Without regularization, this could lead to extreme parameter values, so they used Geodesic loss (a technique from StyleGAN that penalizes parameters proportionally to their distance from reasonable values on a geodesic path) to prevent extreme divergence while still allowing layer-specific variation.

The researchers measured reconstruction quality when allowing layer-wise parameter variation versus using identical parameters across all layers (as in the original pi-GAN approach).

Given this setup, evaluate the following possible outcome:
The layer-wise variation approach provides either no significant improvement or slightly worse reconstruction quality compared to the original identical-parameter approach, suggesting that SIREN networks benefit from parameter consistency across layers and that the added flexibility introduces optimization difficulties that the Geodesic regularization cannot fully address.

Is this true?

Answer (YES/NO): NO